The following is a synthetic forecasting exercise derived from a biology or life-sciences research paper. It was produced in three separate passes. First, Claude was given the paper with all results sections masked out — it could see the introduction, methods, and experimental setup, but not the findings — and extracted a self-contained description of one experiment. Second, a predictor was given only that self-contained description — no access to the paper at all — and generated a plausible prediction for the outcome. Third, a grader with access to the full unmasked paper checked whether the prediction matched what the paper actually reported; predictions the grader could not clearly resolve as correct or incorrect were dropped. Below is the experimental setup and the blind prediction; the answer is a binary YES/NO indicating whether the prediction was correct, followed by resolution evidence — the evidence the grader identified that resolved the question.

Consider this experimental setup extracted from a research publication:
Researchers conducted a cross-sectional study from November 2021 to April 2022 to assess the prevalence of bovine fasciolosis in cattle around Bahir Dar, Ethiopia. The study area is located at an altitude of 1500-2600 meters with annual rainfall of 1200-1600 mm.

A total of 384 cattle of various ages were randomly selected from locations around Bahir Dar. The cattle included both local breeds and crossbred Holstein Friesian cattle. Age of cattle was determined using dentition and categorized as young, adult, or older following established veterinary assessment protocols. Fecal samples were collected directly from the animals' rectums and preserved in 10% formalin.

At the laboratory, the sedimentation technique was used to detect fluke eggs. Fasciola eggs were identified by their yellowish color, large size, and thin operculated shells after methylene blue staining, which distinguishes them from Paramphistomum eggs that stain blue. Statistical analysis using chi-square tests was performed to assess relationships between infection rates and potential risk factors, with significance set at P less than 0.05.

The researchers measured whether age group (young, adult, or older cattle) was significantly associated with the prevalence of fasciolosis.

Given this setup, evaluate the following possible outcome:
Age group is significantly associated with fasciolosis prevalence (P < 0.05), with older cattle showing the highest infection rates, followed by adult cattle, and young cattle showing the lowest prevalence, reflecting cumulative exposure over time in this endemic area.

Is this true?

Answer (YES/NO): NO